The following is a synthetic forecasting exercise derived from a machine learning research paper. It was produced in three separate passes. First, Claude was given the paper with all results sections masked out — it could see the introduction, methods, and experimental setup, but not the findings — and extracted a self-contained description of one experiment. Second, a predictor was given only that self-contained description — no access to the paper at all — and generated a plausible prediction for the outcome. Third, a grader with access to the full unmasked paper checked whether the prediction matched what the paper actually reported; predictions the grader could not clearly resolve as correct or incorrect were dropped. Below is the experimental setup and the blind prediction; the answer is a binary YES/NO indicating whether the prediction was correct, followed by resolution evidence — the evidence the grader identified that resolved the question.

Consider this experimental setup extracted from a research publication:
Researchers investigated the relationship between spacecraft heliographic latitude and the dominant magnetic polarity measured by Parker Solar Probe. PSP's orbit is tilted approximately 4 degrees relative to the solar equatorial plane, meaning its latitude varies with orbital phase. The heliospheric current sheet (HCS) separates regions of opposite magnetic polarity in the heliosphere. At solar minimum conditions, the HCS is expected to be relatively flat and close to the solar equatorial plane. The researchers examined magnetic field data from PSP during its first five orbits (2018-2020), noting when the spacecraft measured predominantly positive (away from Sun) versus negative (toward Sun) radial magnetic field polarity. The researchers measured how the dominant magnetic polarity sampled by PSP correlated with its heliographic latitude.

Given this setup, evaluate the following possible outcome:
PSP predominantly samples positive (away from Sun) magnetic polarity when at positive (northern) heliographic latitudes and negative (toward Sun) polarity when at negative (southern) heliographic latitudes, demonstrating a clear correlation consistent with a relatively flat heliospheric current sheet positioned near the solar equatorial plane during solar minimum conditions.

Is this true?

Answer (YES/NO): YES